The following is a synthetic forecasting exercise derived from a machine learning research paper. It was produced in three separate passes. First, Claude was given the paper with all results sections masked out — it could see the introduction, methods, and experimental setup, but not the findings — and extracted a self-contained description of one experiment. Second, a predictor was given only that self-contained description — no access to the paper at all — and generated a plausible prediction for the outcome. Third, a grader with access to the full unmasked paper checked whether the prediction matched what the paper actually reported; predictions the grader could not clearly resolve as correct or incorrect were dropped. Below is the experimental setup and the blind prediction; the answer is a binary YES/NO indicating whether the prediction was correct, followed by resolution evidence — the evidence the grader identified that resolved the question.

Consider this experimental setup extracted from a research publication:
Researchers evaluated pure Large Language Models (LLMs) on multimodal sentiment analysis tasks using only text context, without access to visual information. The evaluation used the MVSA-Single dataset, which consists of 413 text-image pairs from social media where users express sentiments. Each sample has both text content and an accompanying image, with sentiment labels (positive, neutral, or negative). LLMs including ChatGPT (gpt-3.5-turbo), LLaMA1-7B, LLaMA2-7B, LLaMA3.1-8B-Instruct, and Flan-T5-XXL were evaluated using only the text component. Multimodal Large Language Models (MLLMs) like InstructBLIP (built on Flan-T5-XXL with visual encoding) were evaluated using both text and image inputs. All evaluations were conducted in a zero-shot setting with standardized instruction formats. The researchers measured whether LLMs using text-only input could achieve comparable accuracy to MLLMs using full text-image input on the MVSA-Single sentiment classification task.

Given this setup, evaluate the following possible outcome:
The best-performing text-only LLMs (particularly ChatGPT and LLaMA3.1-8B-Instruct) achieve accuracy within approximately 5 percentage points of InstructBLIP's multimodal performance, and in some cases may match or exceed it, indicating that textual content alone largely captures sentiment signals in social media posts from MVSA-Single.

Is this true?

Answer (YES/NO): NO